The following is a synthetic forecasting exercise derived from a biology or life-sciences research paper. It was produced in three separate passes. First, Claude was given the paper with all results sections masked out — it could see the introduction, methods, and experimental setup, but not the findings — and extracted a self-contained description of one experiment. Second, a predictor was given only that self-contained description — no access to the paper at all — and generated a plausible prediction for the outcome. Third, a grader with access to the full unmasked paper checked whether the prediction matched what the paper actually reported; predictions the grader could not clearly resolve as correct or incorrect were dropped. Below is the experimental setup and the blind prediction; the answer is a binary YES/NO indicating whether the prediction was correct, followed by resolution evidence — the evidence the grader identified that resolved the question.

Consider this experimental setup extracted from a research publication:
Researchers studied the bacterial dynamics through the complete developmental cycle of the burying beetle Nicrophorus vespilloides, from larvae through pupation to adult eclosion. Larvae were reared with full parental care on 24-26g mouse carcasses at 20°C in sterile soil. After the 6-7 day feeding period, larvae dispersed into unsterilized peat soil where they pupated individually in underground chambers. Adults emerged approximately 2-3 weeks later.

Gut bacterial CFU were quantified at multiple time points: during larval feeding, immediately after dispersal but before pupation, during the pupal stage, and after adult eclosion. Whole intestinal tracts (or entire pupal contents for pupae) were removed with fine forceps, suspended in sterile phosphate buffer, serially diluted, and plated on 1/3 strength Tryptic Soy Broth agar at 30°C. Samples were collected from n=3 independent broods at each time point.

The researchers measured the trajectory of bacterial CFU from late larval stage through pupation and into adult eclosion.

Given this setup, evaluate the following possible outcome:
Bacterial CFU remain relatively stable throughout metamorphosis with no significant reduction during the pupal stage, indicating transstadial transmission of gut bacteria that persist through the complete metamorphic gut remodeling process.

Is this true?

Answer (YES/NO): NO